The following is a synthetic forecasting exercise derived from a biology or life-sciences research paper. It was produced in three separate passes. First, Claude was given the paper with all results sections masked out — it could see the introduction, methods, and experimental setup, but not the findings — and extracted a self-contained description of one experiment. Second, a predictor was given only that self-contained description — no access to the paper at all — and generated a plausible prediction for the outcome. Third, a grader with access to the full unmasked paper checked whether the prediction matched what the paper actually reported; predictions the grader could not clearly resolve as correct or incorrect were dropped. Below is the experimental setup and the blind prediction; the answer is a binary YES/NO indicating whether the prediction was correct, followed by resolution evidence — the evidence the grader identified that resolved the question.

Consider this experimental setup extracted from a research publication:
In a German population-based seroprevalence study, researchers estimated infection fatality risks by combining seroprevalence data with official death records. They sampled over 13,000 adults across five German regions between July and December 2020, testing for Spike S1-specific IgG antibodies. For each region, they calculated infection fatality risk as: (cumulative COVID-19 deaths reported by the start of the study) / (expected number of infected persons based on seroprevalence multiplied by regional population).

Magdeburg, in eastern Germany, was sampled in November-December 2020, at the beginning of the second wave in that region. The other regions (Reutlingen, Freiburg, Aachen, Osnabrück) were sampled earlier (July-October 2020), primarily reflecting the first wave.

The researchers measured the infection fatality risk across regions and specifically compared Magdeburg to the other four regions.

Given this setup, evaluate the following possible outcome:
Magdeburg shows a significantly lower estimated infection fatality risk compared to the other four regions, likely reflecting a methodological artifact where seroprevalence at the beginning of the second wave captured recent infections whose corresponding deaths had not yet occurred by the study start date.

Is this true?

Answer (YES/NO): YES